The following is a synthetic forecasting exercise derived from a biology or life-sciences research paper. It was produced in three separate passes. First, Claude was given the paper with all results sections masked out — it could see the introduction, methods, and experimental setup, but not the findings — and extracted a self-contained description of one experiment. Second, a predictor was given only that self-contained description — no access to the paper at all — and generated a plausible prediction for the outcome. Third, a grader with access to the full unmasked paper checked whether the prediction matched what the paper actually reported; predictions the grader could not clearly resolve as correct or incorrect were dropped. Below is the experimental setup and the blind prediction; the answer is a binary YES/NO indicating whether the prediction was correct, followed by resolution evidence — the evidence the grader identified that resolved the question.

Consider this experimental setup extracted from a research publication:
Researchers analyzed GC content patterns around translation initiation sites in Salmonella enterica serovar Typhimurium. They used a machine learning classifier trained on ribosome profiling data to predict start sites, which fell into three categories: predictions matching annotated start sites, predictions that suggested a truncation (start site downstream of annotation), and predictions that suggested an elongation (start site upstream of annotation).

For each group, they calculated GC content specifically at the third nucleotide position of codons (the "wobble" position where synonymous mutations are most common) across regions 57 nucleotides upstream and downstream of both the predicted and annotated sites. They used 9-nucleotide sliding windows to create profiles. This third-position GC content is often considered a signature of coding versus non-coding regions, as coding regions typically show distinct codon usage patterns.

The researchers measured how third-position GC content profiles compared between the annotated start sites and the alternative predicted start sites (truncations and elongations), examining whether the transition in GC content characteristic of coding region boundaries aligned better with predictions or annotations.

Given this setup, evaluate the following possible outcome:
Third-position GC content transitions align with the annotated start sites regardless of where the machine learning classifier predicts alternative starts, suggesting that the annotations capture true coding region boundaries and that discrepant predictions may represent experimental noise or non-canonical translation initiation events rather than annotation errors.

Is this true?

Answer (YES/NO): NO